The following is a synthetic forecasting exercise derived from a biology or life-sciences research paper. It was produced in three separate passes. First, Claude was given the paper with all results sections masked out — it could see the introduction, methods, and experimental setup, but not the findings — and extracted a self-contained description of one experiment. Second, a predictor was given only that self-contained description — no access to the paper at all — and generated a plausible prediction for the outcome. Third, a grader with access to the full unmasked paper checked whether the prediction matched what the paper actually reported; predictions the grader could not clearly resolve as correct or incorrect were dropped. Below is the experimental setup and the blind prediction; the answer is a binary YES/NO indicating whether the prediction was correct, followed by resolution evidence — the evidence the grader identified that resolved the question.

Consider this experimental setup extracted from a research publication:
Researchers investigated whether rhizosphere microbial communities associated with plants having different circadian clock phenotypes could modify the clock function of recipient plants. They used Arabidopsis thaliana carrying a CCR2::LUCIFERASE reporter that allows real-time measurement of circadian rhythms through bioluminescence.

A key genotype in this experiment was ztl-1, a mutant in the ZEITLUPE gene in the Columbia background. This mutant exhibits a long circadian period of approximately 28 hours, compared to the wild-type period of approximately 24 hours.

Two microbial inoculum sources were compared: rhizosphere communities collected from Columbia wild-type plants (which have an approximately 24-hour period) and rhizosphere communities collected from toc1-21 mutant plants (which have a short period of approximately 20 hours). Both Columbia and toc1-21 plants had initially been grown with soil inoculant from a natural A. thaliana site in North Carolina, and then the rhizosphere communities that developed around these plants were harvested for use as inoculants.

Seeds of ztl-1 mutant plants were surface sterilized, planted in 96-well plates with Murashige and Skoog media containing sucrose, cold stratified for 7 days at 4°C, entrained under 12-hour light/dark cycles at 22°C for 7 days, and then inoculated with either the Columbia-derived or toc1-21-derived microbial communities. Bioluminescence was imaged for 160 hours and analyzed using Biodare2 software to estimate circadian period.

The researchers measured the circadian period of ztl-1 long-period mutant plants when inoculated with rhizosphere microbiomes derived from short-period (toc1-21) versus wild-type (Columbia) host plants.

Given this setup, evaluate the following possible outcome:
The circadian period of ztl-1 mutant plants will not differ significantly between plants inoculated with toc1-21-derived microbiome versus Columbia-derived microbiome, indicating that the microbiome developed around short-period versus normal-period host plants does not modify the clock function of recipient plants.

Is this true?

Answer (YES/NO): NO